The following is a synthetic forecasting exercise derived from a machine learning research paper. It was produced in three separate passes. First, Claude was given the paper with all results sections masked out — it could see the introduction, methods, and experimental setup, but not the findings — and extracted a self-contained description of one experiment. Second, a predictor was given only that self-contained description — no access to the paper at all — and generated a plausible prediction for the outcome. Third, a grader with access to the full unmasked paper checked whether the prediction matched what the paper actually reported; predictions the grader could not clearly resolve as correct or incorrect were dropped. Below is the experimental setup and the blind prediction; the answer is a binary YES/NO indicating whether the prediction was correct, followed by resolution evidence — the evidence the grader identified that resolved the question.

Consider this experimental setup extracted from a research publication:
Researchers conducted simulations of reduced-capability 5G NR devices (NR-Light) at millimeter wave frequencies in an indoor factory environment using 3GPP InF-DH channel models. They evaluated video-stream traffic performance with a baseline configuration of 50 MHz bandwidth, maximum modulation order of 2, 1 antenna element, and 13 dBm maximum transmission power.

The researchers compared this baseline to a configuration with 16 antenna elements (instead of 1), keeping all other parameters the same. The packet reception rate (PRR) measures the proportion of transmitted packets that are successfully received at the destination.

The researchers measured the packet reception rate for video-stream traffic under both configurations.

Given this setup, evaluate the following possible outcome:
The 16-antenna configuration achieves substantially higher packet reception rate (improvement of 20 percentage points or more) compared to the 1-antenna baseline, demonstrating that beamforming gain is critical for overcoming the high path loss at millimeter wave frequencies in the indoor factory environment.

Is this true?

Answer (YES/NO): NO